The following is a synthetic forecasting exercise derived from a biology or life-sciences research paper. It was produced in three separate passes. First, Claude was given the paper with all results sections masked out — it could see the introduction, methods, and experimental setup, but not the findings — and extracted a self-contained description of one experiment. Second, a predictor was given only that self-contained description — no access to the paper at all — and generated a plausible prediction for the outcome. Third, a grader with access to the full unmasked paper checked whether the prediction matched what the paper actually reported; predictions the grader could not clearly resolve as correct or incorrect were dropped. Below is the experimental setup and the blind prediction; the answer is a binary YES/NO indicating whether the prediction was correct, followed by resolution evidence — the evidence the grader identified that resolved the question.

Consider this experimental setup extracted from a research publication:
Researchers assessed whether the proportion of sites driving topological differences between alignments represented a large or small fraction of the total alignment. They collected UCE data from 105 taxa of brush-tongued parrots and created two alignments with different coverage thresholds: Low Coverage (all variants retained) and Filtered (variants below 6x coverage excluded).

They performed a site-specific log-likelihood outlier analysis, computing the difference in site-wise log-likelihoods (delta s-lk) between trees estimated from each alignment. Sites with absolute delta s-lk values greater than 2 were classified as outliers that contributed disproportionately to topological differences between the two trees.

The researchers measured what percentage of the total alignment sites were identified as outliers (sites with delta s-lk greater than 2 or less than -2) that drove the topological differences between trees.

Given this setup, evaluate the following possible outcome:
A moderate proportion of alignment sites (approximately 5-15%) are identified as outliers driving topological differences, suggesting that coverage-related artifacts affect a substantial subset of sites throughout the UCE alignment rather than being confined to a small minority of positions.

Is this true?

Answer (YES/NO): YES